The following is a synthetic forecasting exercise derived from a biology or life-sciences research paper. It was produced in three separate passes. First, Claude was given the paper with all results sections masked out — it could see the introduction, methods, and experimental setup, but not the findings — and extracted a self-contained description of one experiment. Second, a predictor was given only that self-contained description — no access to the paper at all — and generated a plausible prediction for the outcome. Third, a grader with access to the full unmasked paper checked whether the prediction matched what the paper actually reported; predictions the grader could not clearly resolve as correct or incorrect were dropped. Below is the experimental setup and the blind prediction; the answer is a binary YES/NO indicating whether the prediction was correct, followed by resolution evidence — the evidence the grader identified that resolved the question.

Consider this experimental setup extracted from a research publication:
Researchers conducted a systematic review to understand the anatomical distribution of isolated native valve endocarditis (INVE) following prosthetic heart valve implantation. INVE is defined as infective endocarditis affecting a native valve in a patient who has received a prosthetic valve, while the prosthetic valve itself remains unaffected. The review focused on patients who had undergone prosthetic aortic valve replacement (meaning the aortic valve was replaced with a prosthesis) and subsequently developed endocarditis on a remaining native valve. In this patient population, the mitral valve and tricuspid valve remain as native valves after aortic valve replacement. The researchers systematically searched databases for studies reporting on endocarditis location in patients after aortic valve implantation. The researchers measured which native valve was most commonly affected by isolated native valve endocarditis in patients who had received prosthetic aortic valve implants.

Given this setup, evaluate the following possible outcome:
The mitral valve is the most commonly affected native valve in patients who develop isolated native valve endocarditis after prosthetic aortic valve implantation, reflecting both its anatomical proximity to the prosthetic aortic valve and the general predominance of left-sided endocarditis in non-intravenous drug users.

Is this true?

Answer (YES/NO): YES